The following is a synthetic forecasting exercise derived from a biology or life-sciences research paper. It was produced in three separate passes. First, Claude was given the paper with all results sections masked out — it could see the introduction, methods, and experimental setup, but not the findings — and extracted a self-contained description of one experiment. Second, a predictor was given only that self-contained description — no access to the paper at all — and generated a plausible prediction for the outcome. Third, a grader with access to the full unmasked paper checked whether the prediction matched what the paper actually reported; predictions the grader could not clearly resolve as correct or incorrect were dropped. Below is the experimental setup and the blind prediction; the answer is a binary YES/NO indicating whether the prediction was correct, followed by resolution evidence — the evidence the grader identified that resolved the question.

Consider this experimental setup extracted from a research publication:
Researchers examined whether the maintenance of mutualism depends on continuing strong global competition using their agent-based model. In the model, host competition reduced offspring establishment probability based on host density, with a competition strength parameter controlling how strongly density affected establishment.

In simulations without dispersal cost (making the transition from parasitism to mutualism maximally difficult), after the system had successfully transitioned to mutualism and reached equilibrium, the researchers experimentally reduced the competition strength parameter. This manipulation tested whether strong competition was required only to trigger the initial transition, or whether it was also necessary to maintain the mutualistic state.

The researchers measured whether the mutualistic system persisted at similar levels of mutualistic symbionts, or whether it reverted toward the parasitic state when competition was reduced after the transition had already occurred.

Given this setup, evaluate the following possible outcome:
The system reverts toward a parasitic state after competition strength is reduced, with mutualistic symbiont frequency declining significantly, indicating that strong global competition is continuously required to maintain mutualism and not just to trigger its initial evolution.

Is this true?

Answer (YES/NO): YES